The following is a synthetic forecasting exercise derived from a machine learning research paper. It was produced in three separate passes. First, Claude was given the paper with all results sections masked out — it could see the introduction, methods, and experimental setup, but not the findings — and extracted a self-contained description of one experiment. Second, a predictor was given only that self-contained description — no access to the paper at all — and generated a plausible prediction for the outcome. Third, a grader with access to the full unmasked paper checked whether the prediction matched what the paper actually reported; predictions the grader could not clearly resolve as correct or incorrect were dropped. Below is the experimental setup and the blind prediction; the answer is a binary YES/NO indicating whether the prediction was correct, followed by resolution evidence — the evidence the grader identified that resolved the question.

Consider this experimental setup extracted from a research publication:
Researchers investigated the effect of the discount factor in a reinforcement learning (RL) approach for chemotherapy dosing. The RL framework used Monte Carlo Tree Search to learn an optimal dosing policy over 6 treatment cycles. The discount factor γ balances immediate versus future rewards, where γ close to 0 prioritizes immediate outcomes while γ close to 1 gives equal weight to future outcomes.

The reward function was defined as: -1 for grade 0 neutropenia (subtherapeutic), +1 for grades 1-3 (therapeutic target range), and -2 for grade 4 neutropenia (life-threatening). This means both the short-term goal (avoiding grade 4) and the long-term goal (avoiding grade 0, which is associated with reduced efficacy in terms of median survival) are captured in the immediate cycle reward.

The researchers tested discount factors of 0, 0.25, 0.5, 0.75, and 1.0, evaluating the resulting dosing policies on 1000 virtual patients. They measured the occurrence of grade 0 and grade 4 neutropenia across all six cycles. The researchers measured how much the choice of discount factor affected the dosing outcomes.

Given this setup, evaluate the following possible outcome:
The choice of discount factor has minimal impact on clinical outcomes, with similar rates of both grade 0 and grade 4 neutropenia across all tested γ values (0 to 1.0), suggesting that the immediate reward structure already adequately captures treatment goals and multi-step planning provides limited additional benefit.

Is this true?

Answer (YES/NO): YES